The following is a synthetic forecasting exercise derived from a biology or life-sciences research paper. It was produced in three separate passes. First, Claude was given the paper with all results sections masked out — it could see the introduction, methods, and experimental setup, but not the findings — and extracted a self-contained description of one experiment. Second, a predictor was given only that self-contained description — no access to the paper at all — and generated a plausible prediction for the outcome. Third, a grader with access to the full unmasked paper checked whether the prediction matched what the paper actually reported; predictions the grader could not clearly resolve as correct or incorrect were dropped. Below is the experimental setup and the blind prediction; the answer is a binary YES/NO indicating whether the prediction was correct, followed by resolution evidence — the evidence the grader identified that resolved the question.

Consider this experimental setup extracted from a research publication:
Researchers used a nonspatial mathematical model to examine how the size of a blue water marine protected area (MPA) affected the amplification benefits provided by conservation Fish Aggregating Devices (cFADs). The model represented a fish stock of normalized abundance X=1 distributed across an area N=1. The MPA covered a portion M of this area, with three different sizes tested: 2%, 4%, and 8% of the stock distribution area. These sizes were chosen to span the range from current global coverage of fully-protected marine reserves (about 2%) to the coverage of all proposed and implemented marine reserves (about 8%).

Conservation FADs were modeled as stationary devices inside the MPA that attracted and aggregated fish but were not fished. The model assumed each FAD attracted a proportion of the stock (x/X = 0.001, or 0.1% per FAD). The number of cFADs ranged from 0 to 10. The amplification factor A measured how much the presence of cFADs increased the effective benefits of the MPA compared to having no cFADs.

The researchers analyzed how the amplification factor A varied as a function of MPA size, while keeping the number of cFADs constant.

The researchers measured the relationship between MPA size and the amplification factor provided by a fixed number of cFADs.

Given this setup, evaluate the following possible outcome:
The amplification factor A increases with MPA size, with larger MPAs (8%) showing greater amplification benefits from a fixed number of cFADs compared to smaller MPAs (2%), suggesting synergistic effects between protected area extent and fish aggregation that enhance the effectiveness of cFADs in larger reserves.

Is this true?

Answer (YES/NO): NO